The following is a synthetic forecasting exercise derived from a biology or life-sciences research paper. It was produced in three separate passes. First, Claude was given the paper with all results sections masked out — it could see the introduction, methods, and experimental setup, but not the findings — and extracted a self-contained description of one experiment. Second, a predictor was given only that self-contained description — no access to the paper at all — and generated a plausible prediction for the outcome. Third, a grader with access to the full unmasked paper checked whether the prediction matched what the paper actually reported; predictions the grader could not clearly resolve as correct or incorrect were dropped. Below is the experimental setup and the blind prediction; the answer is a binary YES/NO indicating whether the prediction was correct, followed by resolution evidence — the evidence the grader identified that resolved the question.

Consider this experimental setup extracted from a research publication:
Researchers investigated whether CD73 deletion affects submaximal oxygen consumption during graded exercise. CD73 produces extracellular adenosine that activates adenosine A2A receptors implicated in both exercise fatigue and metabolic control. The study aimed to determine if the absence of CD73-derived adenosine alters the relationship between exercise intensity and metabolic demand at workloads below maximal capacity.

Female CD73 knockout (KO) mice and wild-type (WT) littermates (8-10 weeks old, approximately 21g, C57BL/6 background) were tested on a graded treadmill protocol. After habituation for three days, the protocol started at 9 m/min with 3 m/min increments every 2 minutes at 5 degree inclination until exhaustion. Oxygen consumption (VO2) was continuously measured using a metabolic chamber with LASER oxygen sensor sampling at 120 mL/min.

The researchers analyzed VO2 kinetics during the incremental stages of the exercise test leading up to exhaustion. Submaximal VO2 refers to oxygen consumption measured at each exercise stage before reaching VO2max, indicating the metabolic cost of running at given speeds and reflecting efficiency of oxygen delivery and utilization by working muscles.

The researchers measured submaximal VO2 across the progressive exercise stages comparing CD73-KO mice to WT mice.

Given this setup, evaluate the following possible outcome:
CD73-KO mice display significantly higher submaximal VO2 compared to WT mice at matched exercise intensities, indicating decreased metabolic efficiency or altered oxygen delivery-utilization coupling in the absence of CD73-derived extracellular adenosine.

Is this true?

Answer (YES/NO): NO